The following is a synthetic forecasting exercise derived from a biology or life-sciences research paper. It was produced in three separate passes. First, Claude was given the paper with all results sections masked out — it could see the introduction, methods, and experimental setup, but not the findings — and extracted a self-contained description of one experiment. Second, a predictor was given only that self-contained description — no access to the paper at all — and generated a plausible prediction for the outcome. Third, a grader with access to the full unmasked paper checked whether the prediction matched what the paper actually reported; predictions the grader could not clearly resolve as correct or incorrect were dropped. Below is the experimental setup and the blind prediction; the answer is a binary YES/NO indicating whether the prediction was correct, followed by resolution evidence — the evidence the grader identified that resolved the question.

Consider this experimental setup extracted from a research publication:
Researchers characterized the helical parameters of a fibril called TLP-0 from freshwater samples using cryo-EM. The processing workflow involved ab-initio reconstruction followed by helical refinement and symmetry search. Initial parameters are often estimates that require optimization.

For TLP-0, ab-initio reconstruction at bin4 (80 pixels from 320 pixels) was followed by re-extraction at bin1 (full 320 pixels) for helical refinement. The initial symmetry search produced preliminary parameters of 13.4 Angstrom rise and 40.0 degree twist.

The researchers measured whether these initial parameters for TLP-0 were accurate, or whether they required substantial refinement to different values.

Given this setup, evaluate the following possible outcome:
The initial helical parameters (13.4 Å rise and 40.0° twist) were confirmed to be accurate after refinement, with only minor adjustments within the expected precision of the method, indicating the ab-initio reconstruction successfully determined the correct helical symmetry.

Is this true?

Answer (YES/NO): NO